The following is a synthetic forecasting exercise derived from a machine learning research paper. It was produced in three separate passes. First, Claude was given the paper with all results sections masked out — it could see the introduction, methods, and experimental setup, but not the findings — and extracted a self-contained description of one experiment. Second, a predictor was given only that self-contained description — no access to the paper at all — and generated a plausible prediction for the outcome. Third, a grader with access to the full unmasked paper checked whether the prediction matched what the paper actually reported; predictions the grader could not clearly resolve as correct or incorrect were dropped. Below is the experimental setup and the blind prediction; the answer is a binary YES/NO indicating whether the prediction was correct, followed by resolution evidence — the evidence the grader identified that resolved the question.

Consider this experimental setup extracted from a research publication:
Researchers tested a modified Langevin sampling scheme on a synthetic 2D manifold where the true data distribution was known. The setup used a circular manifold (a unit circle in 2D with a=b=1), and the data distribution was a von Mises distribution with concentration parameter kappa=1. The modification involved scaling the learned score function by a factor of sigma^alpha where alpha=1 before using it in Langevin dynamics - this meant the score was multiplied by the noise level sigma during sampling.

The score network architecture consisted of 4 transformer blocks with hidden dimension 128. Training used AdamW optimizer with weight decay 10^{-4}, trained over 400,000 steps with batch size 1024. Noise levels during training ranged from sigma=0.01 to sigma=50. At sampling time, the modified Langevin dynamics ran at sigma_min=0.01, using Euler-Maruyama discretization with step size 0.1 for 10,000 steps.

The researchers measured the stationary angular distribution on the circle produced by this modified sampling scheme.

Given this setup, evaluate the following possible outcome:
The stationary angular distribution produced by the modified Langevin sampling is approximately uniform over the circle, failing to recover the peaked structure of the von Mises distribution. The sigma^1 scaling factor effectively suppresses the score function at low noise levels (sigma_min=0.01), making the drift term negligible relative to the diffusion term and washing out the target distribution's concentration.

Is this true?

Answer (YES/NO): YES